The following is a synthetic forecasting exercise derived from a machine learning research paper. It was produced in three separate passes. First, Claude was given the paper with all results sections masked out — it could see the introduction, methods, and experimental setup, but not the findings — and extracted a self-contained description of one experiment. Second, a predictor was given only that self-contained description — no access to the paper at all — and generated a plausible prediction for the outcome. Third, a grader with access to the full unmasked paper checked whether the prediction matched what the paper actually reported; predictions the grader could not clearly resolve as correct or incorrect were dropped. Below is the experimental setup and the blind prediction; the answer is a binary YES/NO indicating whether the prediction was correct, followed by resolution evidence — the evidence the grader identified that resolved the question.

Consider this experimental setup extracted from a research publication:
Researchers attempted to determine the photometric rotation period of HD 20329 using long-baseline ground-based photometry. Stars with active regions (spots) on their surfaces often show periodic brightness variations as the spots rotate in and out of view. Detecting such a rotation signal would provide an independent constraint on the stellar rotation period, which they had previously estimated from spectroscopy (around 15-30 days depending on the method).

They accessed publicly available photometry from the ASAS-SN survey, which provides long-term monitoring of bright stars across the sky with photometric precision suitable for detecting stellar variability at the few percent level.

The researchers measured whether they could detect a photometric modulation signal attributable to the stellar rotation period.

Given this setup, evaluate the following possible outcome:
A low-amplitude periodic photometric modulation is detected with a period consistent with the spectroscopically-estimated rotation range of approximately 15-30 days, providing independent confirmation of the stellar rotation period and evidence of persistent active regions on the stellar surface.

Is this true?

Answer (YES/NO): NO